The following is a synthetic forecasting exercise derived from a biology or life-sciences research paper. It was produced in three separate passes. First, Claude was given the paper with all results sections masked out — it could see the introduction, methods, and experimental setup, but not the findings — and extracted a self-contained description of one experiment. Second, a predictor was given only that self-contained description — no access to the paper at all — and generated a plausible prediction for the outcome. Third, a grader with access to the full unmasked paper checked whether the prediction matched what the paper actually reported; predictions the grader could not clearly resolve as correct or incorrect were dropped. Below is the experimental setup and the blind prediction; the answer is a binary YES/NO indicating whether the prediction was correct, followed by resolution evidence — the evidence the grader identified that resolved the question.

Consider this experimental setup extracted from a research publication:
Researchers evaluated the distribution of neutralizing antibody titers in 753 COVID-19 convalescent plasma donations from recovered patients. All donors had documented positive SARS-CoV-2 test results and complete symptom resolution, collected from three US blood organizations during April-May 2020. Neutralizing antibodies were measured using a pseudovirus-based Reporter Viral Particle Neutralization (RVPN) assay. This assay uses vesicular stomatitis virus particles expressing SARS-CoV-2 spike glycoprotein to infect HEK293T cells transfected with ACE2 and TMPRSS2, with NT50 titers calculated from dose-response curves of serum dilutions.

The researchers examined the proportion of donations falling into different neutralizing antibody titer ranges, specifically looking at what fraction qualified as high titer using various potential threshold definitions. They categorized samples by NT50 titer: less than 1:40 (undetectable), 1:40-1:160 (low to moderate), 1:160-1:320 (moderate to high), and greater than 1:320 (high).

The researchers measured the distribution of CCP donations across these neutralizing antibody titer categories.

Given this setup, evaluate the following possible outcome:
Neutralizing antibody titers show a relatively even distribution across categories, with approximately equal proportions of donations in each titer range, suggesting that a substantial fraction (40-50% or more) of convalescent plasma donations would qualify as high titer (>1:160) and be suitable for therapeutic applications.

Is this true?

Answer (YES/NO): NO